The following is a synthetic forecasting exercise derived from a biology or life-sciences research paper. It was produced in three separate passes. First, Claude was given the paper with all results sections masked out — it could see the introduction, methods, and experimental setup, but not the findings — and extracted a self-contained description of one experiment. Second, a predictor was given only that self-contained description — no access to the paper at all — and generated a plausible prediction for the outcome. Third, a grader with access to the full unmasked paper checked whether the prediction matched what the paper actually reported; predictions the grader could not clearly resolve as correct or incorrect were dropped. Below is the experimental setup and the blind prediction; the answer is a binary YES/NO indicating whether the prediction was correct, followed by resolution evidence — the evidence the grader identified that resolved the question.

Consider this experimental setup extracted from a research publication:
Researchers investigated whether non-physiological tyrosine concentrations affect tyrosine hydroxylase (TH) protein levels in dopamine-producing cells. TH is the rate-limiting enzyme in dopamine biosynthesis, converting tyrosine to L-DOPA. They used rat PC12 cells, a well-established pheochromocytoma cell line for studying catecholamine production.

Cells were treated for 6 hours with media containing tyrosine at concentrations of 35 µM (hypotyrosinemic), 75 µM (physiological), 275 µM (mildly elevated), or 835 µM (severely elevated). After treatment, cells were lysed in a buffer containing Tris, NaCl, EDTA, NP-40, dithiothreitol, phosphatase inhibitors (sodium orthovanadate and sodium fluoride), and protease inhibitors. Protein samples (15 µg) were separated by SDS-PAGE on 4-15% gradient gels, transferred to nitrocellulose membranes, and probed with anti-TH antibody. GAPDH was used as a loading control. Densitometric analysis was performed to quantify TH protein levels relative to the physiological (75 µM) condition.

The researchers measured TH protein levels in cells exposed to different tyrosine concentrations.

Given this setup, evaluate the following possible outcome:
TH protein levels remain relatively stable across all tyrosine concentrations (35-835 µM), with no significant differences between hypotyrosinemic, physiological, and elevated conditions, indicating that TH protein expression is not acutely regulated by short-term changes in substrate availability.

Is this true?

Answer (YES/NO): NO